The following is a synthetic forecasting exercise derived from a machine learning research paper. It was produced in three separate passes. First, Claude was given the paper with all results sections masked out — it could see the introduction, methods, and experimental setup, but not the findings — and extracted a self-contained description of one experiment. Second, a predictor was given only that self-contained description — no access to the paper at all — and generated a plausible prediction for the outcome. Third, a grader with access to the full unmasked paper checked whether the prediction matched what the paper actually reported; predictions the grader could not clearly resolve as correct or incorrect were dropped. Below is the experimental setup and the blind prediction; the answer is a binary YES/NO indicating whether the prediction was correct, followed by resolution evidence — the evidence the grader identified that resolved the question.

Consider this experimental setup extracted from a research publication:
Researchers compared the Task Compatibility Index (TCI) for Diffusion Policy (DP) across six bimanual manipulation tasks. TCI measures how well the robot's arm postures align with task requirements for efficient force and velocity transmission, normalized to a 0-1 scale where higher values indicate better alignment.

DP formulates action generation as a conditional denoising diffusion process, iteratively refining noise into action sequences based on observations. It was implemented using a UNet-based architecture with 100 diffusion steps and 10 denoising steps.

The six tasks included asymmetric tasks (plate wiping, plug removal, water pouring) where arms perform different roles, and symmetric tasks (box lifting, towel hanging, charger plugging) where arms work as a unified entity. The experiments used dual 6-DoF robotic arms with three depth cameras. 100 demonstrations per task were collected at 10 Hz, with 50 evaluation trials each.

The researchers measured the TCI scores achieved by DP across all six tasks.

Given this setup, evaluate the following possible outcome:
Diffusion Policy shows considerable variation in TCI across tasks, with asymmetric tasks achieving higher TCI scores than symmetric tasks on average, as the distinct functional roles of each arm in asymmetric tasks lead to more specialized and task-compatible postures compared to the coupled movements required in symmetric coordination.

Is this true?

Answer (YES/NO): YES